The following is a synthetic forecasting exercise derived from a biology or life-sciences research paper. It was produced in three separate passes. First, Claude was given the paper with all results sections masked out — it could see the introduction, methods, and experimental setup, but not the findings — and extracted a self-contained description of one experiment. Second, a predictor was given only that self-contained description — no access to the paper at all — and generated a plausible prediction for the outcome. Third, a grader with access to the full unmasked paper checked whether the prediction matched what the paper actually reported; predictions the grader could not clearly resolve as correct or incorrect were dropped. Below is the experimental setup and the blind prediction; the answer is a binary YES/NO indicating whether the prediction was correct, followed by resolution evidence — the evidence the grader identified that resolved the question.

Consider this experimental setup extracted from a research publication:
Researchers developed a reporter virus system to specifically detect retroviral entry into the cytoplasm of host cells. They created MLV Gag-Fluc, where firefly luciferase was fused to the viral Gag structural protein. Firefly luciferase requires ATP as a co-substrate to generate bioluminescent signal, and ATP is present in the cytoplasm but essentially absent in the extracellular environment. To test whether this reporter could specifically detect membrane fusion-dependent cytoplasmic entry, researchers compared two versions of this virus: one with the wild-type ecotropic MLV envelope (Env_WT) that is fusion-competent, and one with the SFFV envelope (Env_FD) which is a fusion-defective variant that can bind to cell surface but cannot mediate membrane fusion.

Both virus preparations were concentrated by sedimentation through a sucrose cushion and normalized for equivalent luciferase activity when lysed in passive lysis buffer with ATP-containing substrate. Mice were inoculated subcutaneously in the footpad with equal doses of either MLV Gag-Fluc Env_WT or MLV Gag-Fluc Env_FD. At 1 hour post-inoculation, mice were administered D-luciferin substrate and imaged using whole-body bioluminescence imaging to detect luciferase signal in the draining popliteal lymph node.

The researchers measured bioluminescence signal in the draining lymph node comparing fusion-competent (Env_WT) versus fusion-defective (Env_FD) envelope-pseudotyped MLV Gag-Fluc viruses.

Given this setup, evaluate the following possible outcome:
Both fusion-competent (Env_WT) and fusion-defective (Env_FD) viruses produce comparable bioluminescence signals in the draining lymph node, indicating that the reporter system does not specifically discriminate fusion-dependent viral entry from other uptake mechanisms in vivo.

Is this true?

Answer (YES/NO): NO